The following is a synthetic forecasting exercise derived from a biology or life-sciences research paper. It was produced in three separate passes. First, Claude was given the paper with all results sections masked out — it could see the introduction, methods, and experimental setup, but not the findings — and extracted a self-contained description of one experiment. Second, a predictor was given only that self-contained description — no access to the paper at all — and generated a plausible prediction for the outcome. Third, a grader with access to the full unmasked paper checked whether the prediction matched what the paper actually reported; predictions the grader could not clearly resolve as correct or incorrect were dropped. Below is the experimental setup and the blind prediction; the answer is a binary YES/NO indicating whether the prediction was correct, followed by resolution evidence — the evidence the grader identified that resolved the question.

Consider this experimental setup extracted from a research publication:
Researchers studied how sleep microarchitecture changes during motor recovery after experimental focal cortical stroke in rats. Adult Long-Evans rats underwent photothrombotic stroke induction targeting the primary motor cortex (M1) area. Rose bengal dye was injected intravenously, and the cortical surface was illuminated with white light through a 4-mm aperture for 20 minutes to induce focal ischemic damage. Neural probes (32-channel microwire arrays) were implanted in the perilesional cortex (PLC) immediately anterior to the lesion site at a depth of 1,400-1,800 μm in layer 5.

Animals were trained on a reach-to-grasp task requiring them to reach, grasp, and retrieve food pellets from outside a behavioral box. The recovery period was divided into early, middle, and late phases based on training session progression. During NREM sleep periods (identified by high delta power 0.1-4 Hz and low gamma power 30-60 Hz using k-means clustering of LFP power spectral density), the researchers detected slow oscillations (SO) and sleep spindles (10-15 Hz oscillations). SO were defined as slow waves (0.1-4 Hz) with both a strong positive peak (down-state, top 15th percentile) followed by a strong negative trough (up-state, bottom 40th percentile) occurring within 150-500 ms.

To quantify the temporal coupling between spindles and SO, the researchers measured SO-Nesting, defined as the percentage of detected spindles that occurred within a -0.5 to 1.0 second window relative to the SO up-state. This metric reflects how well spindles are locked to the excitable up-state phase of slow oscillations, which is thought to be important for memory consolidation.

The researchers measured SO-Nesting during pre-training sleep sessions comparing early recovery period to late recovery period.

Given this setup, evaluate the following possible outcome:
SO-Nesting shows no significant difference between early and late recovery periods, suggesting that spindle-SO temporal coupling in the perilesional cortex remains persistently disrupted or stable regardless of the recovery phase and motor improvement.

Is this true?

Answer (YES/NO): NO